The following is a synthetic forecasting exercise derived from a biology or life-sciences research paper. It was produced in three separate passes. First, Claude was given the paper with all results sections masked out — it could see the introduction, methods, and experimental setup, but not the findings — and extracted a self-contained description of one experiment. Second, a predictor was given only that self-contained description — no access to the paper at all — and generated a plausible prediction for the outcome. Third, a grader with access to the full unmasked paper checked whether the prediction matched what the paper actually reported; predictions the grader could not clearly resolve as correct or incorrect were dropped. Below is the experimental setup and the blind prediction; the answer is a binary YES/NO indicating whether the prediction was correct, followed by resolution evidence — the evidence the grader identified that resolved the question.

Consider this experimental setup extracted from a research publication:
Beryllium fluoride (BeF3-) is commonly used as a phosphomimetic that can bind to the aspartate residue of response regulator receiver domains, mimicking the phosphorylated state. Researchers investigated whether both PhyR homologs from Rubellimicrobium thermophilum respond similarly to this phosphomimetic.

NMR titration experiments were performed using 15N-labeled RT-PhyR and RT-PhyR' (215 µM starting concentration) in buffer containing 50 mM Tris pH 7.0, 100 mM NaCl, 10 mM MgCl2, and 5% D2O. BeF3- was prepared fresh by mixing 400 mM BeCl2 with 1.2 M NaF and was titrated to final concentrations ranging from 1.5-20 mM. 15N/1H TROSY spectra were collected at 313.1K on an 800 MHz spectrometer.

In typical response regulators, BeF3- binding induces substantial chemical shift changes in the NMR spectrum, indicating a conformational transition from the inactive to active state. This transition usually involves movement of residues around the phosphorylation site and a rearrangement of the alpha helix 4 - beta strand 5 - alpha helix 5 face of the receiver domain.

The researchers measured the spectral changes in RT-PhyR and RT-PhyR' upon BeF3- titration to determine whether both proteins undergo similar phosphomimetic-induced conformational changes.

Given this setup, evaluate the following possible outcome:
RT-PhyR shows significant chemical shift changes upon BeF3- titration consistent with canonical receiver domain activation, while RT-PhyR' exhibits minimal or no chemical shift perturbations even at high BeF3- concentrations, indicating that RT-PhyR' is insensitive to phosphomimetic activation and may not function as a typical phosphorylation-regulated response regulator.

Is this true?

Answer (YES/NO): NO